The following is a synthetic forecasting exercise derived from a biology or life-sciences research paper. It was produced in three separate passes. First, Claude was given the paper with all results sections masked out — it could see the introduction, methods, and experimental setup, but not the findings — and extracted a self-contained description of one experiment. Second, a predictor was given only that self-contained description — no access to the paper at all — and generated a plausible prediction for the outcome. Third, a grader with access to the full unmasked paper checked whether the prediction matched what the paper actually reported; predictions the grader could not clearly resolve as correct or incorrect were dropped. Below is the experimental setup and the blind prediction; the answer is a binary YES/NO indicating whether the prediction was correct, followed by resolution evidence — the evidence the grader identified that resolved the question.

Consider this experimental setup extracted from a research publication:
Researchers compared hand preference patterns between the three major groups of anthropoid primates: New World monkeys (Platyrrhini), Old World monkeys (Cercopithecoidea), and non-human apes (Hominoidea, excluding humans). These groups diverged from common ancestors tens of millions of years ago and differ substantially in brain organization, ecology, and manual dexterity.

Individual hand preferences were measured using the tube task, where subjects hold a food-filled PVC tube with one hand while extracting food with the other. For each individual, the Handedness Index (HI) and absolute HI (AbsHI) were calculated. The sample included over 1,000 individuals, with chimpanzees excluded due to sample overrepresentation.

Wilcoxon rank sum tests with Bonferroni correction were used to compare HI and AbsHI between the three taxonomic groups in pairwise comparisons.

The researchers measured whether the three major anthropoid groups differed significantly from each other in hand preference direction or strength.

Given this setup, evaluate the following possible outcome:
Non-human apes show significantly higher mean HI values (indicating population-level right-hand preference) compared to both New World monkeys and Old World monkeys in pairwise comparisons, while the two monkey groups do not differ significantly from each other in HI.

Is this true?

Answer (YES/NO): NO